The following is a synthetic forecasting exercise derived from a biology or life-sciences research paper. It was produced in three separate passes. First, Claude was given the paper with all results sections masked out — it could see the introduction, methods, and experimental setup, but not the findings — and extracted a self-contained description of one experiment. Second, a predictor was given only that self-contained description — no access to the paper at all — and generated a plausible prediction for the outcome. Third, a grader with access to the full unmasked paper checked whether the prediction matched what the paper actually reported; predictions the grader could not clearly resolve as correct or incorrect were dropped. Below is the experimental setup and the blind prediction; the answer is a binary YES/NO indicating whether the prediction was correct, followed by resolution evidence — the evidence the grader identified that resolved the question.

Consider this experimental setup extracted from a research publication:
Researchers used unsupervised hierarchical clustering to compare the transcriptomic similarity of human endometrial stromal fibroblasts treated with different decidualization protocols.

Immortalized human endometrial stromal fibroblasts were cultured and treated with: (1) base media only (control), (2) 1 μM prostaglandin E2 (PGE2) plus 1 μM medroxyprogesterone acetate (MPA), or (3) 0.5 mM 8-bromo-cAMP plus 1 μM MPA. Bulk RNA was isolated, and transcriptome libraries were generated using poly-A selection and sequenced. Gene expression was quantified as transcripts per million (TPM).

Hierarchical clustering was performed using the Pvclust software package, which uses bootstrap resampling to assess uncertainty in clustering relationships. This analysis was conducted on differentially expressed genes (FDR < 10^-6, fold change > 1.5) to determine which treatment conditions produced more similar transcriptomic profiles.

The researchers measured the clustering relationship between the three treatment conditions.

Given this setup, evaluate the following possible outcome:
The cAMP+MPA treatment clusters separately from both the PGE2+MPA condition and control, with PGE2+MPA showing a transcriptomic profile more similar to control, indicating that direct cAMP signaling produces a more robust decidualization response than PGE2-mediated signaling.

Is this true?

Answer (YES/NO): NO